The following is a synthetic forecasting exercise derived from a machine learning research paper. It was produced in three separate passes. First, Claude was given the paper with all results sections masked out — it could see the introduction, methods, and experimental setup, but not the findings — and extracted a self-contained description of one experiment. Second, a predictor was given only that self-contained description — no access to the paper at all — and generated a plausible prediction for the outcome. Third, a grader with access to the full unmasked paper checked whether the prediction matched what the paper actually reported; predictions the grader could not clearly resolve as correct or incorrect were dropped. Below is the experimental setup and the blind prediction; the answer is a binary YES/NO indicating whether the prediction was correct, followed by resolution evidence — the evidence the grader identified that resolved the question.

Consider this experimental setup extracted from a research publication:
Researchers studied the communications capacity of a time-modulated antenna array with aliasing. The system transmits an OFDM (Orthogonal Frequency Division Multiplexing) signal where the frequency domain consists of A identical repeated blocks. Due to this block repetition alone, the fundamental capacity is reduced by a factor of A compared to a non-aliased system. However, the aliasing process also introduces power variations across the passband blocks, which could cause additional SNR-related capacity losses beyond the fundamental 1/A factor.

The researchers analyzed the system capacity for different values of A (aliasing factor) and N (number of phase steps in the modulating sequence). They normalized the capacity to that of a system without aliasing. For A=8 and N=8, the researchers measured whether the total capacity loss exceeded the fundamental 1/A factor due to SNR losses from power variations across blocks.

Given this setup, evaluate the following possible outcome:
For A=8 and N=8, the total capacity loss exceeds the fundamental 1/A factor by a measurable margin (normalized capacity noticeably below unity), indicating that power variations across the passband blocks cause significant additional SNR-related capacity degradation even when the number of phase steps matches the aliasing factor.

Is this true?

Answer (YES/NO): NO